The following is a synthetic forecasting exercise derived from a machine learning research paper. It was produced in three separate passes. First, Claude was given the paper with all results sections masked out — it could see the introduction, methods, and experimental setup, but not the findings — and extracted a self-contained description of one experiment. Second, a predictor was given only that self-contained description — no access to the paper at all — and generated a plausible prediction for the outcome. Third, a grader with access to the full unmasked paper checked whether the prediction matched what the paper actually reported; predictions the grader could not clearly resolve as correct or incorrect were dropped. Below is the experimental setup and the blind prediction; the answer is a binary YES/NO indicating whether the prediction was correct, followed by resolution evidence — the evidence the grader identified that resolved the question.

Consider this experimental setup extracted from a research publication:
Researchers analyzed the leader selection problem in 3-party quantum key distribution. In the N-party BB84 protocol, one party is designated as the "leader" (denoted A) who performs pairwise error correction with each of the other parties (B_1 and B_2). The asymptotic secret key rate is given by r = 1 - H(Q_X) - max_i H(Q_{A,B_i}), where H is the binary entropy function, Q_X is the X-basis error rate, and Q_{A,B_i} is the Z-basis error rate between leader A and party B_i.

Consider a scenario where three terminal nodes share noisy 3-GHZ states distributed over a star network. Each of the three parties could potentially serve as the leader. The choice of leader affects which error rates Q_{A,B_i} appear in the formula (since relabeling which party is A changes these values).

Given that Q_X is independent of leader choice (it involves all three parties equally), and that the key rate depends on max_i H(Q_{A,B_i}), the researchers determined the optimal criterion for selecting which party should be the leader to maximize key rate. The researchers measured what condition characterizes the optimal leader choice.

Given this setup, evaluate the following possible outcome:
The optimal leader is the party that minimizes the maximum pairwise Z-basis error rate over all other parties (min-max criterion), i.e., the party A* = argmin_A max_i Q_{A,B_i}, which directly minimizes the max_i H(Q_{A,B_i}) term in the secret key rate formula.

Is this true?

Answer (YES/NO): YES